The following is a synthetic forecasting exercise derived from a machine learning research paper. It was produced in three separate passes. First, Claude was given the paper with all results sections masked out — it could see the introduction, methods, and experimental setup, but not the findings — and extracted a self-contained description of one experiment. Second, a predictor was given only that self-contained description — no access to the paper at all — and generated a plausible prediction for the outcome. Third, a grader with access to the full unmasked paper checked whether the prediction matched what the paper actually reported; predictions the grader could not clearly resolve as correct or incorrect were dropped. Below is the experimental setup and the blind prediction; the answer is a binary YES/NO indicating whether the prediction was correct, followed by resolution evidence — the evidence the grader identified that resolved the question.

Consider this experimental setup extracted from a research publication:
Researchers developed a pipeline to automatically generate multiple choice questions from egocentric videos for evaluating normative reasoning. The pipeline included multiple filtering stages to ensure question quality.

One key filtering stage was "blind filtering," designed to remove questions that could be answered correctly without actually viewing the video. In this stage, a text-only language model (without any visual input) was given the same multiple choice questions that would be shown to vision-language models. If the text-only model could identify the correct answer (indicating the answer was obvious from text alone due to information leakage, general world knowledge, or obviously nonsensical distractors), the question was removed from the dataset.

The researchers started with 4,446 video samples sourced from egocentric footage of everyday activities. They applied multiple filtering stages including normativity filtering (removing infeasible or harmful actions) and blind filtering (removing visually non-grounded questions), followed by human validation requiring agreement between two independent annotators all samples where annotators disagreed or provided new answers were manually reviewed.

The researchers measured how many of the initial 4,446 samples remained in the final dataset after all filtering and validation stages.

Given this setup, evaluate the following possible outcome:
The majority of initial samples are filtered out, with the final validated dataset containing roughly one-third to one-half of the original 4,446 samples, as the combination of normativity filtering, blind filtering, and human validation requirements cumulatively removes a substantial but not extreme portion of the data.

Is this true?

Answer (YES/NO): YES